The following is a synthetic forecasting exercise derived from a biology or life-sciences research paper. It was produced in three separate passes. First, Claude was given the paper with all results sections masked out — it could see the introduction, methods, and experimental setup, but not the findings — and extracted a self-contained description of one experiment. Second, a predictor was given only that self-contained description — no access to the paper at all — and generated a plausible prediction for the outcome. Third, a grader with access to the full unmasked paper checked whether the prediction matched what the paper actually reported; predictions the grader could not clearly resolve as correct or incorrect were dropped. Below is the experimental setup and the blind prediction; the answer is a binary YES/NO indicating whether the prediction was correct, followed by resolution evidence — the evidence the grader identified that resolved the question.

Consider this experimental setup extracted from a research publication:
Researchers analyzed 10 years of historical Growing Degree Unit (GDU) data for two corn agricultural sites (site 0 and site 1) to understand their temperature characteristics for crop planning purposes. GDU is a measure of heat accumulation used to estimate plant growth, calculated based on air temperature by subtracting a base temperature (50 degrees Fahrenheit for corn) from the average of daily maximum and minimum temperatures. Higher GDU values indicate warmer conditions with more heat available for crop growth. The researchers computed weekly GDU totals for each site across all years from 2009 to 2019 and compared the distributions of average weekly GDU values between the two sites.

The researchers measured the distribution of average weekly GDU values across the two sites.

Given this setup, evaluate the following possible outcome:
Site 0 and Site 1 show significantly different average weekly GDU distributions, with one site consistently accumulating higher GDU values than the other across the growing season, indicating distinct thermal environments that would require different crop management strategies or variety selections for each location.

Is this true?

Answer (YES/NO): YES